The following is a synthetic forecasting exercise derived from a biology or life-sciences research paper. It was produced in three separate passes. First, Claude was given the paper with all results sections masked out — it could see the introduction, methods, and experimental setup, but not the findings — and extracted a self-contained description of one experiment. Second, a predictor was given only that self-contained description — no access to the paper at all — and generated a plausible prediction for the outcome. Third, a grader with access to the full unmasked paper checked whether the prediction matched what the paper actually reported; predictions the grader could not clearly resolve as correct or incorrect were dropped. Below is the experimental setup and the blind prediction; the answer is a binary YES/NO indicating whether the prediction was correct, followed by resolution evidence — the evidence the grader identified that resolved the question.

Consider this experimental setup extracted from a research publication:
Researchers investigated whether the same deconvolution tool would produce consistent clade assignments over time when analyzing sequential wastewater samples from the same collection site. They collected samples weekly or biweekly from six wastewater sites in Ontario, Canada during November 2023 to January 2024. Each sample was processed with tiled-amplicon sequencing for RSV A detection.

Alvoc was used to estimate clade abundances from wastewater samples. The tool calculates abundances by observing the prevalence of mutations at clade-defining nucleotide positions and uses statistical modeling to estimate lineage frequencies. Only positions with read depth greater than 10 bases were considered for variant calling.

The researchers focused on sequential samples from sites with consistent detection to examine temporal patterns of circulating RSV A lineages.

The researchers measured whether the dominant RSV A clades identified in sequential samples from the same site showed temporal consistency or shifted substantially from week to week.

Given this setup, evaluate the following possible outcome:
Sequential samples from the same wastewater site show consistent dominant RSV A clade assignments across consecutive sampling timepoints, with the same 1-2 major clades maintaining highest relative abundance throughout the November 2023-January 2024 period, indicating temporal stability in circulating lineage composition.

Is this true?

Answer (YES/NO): NO